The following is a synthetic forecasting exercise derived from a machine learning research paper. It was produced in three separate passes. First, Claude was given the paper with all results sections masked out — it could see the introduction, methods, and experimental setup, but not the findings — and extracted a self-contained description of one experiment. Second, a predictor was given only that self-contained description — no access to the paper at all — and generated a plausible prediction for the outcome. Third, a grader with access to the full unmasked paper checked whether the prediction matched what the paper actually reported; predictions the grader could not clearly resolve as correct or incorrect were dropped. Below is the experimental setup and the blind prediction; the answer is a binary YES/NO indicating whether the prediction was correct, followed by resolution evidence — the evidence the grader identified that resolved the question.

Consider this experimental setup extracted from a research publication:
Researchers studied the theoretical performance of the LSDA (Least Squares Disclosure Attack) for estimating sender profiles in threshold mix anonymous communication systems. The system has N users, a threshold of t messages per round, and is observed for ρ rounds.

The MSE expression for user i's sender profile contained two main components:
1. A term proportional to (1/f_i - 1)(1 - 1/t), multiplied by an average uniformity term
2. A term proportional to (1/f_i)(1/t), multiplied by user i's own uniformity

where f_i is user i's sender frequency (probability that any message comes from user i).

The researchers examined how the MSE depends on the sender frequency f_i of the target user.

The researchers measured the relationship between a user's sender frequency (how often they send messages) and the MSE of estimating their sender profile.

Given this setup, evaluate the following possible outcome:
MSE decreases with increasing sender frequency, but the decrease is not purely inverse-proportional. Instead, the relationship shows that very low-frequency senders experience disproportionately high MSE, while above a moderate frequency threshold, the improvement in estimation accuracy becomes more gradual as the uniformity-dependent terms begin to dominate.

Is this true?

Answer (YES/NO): NO